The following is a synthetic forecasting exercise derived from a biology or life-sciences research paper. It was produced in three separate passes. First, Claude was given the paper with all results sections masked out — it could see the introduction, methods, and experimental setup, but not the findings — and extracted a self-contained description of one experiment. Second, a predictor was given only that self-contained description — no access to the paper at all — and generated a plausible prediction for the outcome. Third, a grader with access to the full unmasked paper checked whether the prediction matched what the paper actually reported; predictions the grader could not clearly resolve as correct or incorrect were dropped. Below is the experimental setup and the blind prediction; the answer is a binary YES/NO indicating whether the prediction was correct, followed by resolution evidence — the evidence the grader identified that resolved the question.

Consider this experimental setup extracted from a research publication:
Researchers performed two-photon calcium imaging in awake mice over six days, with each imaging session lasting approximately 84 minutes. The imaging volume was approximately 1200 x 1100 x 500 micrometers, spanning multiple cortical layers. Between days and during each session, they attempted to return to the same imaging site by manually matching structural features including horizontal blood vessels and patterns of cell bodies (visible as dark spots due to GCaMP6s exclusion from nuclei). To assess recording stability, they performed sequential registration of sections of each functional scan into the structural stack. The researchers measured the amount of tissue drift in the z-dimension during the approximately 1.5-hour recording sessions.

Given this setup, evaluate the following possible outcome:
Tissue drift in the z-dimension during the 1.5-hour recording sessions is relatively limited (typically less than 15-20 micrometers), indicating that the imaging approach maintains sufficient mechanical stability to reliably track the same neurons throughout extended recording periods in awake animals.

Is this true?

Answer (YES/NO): YES